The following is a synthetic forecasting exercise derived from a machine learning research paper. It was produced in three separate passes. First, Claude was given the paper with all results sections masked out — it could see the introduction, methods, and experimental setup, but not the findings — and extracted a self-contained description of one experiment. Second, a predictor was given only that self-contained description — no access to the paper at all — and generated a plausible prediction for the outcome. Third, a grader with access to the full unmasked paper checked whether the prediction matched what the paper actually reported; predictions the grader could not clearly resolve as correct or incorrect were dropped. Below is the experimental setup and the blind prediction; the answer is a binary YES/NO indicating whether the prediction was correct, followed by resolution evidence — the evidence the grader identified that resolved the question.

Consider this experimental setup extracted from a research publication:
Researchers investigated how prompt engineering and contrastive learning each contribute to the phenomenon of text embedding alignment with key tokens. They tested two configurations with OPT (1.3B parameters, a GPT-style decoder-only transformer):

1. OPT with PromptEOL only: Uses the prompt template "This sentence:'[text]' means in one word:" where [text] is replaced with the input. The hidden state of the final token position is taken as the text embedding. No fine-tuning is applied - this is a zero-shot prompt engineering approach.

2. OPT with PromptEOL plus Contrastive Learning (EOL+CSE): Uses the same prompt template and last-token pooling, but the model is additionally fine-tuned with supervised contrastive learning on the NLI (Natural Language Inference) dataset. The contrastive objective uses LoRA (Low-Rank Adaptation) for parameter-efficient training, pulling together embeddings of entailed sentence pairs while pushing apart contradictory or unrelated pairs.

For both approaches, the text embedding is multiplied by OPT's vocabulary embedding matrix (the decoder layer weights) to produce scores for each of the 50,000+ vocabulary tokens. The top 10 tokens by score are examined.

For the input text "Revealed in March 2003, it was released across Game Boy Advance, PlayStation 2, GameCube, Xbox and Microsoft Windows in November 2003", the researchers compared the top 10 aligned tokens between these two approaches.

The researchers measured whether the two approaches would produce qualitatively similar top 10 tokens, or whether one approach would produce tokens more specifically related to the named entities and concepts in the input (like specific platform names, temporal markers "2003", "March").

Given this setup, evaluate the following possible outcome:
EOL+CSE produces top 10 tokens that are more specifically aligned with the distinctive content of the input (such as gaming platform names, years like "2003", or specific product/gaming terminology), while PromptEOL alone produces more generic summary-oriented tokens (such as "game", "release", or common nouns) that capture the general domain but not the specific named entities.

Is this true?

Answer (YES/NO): YES